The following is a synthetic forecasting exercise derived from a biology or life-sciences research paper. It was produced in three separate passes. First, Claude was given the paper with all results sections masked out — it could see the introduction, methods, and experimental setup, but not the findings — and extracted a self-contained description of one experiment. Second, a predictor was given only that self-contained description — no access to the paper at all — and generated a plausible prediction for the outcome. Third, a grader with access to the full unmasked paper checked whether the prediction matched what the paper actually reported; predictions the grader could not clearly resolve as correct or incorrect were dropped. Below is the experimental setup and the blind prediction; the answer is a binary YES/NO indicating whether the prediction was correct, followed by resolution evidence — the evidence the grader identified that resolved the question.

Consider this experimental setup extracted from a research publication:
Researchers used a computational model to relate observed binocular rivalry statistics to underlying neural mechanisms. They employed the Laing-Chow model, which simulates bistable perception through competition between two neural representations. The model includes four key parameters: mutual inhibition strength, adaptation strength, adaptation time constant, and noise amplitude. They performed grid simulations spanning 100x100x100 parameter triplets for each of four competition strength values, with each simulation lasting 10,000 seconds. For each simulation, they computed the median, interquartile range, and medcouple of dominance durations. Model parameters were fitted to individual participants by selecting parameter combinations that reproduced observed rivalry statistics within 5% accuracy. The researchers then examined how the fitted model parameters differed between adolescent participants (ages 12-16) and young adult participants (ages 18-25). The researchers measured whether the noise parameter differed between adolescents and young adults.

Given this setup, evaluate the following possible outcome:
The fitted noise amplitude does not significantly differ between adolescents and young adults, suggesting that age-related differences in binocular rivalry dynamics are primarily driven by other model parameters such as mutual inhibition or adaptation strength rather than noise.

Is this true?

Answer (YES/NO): NO